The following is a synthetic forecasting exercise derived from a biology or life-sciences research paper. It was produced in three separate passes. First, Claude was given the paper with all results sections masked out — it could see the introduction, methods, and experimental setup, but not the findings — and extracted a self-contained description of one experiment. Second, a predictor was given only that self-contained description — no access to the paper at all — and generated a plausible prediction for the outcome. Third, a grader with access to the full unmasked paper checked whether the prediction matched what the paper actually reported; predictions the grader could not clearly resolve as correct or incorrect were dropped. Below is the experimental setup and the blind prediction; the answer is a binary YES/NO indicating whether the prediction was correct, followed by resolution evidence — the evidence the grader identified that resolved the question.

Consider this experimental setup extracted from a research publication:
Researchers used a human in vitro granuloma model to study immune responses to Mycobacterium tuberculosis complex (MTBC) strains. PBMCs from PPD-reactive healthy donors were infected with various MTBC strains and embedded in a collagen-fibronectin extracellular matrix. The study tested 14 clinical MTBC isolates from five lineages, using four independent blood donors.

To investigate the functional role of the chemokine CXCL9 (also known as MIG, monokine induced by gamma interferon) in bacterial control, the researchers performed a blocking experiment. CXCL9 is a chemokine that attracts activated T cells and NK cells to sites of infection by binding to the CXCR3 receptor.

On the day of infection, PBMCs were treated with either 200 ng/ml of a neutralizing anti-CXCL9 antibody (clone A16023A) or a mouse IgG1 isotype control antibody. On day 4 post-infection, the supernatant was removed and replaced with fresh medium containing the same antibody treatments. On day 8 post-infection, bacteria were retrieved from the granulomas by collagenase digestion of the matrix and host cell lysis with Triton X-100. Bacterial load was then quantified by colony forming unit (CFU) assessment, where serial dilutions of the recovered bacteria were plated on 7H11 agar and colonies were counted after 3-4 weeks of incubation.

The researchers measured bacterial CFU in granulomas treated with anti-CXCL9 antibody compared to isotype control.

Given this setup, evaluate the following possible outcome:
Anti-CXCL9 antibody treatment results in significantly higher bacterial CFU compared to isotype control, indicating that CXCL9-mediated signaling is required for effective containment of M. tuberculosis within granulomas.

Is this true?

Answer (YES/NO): NO